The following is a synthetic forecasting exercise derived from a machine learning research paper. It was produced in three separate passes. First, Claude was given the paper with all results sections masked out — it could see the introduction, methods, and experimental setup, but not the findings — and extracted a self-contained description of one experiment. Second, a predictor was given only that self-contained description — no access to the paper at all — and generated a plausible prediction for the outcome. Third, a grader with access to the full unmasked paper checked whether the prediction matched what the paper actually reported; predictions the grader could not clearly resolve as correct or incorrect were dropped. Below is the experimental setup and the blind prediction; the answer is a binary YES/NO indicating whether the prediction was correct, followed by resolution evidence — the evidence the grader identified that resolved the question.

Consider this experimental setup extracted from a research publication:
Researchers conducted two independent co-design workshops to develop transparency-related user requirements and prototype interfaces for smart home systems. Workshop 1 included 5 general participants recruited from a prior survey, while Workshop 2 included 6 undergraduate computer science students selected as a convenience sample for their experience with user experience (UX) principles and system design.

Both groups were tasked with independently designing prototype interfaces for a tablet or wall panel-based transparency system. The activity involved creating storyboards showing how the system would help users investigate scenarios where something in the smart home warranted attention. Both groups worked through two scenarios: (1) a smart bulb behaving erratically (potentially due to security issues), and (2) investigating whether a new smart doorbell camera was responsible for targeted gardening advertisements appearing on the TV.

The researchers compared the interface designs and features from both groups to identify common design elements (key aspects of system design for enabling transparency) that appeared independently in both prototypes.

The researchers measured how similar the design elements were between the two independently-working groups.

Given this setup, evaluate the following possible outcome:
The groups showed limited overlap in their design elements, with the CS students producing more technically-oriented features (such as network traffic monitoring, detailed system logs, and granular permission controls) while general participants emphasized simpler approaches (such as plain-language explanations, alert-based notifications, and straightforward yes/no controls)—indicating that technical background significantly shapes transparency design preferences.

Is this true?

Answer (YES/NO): NO